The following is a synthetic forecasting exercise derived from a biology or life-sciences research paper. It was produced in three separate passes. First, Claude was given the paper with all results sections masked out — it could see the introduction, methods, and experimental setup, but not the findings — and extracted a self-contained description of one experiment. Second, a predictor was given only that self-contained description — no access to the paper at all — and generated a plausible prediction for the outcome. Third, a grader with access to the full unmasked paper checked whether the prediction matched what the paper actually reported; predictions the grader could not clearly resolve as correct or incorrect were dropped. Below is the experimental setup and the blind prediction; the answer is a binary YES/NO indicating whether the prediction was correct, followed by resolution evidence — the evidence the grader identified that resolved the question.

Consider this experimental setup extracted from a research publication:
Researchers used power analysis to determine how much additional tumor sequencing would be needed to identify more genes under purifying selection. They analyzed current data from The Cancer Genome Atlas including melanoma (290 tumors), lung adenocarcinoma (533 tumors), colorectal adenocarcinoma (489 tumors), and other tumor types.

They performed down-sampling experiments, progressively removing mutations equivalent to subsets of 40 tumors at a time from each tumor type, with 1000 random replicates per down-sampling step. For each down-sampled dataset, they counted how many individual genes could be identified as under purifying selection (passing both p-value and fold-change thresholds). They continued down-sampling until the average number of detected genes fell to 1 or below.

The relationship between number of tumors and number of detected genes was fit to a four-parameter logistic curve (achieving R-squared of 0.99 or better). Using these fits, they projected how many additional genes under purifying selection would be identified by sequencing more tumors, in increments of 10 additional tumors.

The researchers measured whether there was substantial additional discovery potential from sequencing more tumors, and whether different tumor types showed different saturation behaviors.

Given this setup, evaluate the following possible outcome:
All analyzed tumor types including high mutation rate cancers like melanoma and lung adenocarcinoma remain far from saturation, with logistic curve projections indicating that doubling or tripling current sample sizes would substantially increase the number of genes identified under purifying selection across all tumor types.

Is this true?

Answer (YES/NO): YES